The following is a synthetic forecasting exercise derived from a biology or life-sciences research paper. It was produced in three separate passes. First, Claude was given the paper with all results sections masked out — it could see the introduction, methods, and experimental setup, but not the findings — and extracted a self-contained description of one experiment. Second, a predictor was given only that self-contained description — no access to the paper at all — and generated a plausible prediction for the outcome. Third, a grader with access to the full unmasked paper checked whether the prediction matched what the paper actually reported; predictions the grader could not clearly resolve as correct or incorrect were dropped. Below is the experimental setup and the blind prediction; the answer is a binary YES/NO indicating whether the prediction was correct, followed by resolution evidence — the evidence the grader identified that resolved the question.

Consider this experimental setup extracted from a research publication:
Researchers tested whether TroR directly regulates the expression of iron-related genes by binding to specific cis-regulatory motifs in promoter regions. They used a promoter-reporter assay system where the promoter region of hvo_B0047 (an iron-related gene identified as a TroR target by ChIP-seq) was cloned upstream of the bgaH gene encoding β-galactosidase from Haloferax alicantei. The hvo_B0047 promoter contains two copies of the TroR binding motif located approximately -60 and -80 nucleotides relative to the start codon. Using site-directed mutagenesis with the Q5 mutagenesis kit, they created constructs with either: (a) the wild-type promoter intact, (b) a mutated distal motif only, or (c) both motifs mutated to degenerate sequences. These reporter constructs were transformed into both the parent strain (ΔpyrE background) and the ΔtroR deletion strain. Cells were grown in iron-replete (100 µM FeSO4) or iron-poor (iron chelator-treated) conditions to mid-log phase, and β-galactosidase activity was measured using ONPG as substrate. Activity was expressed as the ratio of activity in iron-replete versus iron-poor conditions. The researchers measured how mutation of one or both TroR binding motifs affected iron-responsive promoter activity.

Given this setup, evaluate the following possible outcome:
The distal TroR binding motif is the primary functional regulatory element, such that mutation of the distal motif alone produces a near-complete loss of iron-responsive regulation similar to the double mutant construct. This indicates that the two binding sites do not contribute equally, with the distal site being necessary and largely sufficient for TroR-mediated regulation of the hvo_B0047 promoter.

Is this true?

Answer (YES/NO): NO